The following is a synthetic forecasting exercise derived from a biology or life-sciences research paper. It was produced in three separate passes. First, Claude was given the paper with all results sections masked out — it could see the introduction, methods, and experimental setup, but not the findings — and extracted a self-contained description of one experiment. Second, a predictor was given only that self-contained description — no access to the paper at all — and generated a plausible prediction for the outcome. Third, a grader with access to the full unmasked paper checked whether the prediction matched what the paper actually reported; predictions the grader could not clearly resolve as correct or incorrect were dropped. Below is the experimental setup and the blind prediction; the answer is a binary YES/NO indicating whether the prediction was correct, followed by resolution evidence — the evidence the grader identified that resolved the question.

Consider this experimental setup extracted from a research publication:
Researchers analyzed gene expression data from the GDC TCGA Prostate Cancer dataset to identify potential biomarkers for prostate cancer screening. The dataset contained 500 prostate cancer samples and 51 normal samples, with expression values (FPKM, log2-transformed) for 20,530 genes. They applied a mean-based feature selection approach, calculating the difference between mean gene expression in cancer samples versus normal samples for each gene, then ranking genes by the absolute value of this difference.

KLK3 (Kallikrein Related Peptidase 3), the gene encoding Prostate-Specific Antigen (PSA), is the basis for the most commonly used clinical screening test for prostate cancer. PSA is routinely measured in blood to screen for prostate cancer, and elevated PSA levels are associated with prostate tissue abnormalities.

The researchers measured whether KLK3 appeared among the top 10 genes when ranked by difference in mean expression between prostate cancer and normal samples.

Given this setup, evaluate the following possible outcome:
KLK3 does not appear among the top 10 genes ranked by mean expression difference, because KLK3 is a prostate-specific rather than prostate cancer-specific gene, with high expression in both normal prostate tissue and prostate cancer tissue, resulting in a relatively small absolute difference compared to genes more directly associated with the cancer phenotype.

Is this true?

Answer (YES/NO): YES